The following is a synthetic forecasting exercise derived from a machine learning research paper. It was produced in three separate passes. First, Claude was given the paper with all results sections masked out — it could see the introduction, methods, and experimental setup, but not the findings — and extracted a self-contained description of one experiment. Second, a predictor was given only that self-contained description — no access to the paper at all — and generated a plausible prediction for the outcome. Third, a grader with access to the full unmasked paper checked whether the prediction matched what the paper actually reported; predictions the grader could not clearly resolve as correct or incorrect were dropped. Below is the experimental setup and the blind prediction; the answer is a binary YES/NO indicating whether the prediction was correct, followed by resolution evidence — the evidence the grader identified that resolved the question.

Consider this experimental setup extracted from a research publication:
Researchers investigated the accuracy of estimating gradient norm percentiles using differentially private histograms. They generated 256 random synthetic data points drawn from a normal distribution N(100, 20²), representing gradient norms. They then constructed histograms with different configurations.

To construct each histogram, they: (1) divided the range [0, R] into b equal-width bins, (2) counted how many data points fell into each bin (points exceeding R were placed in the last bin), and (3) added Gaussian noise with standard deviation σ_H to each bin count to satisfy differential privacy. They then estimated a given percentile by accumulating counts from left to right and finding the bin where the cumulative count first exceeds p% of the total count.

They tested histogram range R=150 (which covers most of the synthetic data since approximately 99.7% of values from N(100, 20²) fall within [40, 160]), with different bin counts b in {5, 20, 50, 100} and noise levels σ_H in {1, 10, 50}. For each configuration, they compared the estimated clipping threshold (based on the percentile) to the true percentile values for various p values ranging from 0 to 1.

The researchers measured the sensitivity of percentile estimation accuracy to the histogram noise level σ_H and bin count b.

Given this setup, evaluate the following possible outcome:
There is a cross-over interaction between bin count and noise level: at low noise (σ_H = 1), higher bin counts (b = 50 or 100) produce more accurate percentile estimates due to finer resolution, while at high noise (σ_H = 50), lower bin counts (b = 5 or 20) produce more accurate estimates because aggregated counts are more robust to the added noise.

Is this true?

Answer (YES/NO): NO